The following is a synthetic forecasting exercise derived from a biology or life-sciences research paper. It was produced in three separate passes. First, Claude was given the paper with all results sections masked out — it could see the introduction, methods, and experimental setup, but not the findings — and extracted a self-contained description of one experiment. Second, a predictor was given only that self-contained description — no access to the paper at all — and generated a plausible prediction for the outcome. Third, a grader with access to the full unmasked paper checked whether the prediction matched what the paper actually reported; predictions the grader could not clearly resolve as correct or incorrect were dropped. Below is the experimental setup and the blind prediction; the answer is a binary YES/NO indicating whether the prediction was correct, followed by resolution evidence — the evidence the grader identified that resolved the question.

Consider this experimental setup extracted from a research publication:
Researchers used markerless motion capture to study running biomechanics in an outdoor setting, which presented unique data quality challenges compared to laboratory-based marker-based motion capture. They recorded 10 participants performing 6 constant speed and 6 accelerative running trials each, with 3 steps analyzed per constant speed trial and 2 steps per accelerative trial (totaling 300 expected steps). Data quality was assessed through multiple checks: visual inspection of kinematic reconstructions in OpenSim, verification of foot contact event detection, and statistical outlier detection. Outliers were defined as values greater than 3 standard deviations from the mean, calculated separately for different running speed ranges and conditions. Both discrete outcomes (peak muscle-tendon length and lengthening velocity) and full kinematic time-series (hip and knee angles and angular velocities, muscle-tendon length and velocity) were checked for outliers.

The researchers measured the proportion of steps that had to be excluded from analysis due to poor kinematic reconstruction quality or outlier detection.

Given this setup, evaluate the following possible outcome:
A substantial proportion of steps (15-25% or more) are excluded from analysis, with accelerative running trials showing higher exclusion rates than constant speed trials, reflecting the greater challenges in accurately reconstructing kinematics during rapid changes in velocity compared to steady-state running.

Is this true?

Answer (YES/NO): NO